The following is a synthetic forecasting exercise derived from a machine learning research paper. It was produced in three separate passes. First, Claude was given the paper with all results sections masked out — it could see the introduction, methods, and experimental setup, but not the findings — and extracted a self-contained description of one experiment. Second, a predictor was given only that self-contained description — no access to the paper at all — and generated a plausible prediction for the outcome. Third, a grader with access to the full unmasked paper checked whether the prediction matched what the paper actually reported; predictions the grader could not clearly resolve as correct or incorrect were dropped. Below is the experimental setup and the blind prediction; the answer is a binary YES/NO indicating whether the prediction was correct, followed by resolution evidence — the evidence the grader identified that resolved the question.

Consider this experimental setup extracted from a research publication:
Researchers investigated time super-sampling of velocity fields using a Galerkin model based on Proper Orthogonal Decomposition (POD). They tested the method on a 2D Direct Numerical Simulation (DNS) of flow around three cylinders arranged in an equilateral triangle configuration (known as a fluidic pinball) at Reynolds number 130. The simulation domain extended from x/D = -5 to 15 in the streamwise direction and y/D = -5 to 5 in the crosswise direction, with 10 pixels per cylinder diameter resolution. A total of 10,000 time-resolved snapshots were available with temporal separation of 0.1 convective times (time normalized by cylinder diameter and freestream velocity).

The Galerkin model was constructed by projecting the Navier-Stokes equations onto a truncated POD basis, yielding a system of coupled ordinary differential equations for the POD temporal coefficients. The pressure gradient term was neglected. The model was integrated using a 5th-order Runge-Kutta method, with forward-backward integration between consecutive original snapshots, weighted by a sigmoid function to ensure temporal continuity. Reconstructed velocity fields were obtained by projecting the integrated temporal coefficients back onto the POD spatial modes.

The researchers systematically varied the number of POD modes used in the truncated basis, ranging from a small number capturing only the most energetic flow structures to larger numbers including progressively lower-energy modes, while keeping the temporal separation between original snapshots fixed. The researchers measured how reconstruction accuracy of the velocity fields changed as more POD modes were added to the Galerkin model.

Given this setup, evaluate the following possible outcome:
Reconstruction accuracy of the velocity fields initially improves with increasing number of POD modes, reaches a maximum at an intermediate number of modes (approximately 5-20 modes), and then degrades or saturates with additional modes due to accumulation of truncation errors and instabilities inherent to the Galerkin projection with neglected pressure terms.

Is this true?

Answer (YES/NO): NO